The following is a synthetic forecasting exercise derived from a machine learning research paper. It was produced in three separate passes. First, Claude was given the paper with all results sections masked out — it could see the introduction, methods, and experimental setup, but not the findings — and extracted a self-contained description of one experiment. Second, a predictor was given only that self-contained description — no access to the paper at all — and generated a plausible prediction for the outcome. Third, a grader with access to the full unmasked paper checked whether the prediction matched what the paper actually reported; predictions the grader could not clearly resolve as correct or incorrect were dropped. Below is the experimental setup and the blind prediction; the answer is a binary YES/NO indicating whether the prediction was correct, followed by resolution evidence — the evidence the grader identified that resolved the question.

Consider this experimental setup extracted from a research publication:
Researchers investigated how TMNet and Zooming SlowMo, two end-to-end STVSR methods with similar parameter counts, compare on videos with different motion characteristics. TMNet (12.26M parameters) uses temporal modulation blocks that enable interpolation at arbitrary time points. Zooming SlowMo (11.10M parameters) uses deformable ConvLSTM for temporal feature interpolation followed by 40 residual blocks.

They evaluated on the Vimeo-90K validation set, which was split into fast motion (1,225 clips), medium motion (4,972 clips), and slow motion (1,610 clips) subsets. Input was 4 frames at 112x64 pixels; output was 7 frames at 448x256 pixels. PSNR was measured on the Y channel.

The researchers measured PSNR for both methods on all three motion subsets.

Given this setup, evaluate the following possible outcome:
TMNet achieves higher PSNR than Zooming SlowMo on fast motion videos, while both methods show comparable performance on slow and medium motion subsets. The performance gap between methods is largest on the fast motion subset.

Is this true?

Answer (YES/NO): NO